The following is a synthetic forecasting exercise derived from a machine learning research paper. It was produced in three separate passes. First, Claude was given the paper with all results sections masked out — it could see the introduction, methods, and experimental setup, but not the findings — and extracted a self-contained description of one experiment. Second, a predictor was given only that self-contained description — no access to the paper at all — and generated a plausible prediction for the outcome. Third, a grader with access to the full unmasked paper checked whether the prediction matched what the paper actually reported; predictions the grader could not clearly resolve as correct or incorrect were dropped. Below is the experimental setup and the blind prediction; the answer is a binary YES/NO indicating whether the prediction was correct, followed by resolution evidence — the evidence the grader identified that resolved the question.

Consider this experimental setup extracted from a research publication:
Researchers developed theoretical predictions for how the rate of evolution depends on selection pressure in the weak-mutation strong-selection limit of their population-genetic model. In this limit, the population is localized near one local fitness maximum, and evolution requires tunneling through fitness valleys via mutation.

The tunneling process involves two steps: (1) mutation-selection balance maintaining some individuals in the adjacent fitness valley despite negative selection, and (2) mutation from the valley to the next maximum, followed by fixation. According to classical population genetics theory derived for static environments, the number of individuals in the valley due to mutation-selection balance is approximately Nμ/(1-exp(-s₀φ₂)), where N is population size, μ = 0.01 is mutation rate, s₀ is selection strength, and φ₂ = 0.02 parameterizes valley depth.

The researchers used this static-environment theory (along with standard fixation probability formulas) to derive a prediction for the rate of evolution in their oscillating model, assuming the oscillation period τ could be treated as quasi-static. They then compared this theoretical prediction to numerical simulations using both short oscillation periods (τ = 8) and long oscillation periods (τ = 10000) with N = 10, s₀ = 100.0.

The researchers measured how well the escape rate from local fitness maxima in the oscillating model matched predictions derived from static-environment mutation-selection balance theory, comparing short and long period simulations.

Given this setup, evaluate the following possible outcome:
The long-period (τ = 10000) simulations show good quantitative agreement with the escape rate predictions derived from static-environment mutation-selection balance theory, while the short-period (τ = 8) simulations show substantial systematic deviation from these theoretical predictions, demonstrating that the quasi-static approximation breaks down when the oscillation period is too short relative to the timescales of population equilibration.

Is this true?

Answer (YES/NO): NO